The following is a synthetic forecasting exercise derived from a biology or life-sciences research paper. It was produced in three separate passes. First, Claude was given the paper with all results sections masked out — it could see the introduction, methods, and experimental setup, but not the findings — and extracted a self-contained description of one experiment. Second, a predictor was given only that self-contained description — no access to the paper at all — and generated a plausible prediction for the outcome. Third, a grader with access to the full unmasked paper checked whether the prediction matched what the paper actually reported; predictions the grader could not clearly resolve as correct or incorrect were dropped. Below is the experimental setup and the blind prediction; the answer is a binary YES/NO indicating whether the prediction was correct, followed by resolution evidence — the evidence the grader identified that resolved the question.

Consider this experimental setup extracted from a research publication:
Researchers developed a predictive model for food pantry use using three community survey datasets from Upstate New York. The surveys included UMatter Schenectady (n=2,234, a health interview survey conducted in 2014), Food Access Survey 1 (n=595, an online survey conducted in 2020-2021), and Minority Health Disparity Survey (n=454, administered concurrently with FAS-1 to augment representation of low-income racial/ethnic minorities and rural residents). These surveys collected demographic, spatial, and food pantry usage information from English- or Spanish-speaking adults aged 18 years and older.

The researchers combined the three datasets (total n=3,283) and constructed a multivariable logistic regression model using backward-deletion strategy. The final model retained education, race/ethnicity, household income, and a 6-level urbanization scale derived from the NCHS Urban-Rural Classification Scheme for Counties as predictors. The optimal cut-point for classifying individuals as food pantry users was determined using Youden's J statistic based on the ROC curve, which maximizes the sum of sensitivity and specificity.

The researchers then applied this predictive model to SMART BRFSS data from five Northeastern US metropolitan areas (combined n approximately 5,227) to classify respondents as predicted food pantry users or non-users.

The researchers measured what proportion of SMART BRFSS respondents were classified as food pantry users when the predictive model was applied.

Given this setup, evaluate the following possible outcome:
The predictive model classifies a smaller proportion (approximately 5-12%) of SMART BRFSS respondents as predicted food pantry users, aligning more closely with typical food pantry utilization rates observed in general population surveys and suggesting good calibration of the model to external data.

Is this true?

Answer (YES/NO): YES